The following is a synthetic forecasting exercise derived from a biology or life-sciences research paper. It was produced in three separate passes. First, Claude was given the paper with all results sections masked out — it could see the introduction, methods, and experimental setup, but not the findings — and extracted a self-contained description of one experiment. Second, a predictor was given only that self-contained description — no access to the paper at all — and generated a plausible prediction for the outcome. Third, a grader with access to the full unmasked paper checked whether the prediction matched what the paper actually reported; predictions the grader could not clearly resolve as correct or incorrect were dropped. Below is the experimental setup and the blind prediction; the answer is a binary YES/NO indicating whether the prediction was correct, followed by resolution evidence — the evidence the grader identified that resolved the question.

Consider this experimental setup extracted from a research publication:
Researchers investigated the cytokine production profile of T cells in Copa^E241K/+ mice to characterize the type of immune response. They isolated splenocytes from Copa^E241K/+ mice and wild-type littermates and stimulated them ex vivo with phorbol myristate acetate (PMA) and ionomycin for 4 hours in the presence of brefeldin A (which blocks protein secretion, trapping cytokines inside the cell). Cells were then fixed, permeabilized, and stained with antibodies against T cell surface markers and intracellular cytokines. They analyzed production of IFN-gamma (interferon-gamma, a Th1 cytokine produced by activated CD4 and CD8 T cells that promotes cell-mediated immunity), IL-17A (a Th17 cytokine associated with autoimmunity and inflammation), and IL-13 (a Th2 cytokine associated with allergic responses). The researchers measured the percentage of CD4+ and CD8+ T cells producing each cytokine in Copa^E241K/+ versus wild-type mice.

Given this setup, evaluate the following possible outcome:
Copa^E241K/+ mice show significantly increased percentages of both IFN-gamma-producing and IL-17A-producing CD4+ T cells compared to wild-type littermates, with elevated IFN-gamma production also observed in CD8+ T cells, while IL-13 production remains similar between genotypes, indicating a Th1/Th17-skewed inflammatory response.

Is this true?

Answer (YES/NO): YES